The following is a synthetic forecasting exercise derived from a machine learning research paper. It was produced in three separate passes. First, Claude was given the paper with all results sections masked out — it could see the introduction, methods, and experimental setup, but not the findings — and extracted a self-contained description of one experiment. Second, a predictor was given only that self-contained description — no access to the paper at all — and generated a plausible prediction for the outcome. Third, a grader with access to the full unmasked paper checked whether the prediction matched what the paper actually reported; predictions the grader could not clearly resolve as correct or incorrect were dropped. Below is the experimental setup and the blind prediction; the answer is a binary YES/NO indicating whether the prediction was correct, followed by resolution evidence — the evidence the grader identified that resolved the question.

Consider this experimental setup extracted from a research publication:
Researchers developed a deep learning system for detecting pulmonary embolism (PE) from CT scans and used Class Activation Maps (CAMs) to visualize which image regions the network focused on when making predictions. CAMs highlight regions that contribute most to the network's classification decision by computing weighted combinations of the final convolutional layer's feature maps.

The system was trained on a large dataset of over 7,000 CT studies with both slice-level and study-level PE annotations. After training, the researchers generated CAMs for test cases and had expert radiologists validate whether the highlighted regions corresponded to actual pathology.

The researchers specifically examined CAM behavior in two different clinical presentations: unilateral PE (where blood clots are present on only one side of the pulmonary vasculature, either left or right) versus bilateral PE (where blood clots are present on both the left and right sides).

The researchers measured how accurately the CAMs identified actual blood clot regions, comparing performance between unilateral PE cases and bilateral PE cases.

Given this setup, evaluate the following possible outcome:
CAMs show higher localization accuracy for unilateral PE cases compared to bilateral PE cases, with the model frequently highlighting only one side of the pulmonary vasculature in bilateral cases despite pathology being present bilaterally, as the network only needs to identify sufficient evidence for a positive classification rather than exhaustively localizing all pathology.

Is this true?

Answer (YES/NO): YES